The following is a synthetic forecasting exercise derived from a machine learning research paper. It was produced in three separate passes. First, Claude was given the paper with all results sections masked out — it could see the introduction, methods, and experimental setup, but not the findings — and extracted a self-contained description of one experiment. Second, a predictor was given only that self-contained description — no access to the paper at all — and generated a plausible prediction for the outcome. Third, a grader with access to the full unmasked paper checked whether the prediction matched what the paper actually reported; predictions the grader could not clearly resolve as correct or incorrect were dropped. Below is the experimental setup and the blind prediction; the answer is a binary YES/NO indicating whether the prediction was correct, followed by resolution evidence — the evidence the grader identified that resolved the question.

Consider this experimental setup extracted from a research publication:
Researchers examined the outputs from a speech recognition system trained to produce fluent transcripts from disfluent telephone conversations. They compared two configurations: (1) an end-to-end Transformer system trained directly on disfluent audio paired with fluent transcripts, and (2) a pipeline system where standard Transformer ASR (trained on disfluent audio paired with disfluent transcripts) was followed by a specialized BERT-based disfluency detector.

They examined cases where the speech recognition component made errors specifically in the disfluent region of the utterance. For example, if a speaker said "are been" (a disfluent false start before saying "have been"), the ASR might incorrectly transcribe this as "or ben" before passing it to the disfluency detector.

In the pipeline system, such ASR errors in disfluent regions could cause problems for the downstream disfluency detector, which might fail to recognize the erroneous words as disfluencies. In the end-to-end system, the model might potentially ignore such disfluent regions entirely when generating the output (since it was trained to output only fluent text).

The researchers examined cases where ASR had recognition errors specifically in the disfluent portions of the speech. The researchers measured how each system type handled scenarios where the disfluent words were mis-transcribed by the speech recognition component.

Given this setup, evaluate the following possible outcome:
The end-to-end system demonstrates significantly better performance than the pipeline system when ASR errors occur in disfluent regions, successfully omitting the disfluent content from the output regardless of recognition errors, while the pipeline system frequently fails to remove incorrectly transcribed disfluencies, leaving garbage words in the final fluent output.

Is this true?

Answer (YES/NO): YES